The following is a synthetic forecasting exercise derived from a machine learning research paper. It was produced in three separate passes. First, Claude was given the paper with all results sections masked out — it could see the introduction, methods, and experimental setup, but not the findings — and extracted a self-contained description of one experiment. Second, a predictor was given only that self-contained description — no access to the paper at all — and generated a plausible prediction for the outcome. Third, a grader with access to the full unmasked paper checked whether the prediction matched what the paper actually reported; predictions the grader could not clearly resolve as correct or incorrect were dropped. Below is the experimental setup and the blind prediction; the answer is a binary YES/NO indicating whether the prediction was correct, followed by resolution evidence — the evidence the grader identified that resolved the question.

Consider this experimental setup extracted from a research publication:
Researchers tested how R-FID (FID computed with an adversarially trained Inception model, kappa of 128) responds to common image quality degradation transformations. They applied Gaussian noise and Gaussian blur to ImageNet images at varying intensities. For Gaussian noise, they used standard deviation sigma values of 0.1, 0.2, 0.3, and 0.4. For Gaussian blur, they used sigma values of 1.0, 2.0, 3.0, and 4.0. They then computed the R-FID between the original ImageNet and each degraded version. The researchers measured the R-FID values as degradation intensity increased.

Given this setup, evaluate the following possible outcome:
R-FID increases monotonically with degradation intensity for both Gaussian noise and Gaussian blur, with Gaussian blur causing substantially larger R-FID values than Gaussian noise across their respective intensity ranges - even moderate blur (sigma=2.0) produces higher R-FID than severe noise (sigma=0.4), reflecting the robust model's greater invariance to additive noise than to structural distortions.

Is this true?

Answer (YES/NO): NO